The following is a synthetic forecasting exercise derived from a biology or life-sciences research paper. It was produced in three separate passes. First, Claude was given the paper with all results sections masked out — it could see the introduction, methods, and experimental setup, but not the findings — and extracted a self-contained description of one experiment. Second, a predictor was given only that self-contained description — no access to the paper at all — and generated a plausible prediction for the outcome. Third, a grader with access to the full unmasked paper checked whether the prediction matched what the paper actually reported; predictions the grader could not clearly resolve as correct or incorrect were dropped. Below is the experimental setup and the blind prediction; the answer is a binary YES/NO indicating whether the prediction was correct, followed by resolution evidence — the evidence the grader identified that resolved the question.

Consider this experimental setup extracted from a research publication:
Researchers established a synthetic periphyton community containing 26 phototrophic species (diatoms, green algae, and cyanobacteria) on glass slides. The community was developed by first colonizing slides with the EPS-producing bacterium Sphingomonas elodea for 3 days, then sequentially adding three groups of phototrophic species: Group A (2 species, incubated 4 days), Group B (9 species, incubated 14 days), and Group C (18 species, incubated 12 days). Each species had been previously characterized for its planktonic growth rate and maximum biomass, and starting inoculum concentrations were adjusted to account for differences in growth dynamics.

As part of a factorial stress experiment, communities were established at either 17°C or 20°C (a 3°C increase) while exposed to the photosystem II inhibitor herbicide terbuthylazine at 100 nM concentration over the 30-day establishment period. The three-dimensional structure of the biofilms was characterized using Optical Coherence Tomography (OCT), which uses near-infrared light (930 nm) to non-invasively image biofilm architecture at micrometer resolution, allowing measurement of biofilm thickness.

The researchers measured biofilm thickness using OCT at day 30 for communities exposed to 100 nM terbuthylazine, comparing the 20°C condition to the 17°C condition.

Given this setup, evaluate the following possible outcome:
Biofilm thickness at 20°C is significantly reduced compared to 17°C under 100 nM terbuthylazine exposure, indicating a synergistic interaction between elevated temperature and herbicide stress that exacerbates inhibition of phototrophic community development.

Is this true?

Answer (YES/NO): NO